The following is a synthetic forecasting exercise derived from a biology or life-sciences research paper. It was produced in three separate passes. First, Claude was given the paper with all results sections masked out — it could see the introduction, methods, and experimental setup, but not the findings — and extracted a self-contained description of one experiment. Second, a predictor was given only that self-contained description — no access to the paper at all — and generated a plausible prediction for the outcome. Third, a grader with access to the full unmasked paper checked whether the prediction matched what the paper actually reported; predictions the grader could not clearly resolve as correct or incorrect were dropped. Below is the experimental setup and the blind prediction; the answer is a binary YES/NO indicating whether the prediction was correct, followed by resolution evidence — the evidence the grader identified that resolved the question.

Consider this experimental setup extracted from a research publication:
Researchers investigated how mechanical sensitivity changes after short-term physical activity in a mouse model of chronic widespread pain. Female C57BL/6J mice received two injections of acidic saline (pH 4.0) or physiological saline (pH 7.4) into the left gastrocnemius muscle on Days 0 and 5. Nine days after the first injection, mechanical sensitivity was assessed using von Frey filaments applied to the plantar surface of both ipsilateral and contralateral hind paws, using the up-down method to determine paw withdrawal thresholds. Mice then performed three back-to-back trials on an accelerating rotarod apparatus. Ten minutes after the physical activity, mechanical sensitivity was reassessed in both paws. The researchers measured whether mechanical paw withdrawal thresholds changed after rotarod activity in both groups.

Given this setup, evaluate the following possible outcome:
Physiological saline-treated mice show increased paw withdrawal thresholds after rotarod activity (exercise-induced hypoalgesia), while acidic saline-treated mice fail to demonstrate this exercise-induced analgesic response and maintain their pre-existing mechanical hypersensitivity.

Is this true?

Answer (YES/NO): NO